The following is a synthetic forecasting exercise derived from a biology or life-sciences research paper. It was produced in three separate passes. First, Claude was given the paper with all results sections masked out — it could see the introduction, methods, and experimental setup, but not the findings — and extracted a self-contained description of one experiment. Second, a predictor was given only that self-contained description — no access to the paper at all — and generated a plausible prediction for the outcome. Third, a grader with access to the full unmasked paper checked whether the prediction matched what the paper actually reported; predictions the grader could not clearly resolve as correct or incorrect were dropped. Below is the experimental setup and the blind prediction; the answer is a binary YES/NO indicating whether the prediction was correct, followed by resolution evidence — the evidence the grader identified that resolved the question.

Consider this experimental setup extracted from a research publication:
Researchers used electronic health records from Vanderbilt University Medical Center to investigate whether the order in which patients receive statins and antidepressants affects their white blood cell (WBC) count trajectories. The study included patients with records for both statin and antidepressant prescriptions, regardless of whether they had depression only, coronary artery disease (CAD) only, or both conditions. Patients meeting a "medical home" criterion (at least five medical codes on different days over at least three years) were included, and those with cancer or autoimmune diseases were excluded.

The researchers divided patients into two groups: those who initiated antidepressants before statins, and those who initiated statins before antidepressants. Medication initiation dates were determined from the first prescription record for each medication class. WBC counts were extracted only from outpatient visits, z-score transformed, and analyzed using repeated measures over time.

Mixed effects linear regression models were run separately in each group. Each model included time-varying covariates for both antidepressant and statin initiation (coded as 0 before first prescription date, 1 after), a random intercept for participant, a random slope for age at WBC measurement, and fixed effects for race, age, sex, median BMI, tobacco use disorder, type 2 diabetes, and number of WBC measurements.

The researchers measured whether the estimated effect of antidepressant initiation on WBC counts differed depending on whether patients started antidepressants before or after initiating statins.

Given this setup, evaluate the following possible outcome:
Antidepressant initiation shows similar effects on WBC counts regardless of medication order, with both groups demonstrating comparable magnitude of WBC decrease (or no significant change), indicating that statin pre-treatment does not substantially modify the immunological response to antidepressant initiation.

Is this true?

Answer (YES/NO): YES